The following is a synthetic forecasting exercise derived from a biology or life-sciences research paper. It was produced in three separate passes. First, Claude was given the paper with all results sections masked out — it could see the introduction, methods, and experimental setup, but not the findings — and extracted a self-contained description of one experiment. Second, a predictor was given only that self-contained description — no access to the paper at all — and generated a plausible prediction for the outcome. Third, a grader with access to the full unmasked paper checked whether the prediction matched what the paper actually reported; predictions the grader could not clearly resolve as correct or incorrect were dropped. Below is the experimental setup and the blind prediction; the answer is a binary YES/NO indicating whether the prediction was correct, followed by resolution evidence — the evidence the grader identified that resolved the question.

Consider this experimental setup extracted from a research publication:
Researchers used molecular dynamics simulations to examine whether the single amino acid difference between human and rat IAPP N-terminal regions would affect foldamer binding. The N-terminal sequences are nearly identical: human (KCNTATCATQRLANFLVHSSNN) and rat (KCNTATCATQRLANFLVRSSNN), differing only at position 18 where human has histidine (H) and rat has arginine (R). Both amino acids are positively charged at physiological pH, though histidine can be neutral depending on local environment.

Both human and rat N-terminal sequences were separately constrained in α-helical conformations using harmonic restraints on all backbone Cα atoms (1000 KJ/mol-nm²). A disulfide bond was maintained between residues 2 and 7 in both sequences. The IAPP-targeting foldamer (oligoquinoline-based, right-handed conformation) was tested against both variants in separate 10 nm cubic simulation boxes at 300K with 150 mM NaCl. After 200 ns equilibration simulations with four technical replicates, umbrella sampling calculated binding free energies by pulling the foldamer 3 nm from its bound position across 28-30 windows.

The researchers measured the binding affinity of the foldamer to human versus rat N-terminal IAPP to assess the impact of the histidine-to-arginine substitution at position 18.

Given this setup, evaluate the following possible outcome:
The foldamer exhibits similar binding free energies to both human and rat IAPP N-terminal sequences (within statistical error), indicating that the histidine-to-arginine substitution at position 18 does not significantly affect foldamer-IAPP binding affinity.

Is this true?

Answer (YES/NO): YES